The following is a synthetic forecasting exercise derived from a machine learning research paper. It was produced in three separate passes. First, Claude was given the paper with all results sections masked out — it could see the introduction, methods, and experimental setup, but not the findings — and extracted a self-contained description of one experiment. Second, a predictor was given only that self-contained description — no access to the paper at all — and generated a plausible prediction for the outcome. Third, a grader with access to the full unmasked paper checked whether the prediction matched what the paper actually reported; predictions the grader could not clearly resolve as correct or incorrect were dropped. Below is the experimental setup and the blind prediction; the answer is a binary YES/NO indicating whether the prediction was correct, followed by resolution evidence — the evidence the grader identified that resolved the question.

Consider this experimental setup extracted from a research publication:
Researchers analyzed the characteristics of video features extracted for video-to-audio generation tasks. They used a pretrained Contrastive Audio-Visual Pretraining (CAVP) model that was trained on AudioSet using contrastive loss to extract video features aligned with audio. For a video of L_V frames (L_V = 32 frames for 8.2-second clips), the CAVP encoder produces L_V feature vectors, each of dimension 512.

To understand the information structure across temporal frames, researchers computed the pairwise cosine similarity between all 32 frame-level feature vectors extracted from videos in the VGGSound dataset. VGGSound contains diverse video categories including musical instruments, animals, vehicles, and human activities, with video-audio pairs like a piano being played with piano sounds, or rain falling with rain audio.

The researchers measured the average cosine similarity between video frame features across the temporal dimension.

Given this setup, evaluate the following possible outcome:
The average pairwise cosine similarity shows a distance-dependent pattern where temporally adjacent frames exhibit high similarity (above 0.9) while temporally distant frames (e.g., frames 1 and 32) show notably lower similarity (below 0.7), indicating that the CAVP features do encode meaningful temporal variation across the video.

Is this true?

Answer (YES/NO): NO